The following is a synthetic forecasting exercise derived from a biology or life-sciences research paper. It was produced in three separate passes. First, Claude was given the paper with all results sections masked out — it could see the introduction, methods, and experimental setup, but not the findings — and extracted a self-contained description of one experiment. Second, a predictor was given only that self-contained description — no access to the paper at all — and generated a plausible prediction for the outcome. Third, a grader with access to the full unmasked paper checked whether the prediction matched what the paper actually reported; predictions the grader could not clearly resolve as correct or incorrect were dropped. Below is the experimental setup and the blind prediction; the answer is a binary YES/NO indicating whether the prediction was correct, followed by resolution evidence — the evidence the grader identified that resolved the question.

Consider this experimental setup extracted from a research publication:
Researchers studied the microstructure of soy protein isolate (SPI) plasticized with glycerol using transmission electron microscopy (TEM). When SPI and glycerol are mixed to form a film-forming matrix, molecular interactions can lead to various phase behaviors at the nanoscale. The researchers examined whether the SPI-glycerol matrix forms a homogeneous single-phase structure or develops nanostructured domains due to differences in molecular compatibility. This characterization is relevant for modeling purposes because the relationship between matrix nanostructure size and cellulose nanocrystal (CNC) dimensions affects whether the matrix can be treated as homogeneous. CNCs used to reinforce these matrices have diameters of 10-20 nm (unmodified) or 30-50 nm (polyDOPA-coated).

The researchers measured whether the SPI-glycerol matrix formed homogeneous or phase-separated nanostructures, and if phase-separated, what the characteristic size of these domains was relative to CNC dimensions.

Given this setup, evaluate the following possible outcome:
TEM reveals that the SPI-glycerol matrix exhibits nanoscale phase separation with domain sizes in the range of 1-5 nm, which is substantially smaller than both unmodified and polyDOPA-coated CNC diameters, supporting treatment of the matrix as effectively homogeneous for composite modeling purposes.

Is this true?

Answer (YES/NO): YES